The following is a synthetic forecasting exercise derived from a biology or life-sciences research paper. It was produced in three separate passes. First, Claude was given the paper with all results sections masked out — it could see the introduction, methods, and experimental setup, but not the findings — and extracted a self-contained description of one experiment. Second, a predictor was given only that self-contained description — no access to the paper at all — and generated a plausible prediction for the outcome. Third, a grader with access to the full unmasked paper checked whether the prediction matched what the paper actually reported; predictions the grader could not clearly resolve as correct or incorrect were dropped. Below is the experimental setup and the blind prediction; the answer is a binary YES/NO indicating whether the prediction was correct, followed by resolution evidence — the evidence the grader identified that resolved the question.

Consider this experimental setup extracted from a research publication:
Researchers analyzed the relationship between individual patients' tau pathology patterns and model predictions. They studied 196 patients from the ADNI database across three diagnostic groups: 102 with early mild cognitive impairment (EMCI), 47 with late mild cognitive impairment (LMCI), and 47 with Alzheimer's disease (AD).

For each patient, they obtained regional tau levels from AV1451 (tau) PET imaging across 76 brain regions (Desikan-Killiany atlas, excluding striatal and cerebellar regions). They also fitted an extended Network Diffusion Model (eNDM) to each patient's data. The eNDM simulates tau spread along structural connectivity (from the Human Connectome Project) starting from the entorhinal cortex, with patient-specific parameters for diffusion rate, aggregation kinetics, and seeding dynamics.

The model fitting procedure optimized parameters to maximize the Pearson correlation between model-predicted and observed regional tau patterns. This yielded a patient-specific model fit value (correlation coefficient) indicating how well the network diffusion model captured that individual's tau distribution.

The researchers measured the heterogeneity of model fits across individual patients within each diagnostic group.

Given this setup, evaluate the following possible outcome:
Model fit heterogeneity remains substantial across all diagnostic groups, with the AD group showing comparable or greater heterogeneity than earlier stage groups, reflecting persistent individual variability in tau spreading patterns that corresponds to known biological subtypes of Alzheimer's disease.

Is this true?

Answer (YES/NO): NO